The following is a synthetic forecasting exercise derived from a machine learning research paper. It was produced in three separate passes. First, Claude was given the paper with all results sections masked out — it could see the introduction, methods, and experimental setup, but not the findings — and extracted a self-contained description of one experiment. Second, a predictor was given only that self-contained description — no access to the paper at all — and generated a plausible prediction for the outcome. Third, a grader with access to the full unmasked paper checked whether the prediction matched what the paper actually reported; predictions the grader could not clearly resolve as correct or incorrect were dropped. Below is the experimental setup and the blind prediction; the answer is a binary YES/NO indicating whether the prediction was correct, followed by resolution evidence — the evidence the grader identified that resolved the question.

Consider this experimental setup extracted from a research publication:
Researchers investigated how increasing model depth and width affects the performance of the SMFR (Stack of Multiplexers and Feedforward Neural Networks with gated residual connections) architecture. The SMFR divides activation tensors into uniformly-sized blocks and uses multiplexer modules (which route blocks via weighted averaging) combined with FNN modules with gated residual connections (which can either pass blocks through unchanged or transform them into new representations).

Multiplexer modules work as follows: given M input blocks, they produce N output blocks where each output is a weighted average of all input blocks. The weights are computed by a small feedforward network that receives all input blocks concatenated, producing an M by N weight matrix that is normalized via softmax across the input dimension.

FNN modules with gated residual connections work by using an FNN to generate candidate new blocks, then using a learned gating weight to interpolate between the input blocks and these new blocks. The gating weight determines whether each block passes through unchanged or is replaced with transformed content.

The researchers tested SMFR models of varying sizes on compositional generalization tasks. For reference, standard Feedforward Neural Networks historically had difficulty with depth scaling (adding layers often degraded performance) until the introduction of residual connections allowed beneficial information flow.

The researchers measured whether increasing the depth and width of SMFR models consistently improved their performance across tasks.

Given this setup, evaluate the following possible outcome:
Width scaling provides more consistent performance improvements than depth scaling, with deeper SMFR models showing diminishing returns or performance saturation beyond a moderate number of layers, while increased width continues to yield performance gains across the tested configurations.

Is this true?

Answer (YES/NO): NO